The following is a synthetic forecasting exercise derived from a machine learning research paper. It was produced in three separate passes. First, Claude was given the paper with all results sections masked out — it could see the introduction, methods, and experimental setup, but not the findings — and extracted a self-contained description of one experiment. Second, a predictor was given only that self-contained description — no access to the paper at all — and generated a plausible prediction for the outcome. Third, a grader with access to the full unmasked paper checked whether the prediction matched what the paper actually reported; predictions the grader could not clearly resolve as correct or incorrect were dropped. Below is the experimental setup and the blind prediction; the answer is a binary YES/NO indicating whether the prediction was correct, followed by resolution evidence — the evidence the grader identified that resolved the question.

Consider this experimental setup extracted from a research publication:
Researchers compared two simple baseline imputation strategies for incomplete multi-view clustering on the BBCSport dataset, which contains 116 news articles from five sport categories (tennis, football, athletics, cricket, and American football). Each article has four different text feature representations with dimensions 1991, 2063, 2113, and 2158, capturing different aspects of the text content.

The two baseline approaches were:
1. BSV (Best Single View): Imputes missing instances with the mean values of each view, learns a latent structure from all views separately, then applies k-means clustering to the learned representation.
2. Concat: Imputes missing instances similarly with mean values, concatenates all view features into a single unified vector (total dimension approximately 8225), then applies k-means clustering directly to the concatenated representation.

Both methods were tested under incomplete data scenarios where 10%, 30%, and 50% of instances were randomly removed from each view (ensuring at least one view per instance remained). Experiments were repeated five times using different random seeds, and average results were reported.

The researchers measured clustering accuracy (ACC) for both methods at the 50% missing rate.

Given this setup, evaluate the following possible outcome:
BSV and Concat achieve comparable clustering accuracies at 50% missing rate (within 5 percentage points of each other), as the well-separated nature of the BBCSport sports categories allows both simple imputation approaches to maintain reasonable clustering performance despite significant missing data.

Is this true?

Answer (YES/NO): NO